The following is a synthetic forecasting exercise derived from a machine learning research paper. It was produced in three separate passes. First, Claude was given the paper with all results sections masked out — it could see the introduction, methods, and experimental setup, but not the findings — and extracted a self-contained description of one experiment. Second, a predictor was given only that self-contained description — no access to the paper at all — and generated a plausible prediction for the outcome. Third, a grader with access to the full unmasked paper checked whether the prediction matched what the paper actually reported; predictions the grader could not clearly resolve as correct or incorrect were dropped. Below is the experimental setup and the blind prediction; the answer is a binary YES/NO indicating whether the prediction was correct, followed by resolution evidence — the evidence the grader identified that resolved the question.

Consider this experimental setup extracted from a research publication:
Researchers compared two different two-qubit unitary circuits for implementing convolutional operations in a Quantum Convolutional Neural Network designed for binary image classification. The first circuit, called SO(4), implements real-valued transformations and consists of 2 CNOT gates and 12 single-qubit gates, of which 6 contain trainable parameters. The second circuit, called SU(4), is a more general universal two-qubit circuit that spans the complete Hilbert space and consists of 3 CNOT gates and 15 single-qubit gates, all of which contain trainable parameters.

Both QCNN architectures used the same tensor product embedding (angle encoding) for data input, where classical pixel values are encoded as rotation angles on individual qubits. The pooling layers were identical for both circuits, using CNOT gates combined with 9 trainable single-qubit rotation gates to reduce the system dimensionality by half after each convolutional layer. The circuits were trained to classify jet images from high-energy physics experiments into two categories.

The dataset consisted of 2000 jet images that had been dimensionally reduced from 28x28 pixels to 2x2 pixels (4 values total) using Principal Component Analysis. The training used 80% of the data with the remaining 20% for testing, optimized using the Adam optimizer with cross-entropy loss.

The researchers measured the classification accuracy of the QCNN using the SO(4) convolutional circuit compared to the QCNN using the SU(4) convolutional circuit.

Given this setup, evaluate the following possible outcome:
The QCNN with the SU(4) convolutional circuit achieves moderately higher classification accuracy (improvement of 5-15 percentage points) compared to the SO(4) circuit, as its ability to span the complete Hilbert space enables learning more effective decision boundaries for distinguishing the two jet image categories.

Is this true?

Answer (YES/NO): NO